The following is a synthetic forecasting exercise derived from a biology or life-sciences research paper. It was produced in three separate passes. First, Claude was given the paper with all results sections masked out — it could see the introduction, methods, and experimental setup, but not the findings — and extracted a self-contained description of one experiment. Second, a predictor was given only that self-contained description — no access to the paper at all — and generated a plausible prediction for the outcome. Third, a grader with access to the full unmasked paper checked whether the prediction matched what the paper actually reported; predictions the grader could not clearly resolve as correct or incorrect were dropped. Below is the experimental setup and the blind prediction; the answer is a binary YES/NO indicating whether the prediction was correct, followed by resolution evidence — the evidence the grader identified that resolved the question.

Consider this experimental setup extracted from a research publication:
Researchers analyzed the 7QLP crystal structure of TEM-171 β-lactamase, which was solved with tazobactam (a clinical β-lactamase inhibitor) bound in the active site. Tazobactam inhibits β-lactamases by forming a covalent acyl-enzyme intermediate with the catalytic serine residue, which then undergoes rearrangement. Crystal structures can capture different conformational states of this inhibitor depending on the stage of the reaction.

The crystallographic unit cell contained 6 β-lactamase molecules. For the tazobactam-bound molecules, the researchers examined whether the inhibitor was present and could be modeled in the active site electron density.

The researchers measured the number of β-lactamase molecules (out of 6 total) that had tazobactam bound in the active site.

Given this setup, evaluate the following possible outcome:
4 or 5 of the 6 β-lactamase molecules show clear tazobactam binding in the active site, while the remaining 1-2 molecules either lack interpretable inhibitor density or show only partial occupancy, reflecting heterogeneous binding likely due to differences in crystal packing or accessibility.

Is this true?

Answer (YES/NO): YES